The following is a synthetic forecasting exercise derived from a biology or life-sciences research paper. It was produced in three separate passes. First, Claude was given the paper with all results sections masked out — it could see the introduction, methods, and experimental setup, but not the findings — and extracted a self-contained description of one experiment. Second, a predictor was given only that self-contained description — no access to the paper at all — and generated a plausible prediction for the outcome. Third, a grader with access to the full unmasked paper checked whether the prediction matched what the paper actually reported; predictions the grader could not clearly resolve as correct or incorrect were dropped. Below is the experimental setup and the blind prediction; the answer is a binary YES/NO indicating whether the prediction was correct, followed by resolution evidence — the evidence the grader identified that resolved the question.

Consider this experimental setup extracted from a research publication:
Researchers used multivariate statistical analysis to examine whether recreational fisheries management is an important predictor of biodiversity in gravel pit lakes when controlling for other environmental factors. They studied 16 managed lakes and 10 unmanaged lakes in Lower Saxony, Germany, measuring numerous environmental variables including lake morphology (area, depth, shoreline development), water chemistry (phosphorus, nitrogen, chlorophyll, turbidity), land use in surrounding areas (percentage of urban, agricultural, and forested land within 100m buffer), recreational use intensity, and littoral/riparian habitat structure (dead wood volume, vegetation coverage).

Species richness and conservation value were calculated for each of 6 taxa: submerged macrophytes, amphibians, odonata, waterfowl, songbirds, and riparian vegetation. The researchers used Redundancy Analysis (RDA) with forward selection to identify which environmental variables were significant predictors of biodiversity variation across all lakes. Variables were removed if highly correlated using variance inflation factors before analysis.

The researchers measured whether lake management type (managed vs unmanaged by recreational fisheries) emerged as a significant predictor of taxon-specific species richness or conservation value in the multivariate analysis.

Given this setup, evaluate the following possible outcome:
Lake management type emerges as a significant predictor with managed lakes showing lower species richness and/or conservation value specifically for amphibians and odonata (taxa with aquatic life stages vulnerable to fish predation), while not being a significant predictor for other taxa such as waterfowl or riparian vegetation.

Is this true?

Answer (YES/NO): NO